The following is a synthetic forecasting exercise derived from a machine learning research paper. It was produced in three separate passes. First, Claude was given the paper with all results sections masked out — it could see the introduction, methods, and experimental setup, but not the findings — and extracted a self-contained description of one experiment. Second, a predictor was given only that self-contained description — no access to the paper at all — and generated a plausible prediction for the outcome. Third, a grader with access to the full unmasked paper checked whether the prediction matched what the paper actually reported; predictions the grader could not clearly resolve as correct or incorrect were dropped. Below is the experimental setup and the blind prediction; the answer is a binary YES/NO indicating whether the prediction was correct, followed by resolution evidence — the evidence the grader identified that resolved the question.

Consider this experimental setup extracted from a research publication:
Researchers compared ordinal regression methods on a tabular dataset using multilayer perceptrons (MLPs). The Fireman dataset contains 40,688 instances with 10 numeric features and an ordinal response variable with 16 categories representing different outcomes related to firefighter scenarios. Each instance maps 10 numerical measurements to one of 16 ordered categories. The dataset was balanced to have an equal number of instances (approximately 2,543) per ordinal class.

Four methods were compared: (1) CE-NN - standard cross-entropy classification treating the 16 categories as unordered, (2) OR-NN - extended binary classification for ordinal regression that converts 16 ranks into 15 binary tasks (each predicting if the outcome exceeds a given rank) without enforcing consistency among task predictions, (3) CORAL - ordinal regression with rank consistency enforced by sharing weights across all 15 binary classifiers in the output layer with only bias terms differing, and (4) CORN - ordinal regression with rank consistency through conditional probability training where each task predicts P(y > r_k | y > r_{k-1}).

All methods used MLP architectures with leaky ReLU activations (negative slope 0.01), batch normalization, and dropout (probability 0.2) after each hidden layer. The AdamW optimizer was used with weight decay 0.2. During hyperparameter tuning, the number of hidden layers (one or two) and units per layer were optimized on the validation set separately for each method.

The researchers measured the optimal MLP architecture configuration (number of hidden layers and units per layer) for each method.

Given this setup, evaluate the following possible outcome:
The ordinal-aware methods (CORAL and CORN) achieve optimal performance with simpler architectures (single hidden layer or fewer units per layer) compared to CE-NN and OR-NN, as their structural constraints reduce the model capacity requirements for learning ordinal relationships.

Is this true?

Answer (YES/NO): NO